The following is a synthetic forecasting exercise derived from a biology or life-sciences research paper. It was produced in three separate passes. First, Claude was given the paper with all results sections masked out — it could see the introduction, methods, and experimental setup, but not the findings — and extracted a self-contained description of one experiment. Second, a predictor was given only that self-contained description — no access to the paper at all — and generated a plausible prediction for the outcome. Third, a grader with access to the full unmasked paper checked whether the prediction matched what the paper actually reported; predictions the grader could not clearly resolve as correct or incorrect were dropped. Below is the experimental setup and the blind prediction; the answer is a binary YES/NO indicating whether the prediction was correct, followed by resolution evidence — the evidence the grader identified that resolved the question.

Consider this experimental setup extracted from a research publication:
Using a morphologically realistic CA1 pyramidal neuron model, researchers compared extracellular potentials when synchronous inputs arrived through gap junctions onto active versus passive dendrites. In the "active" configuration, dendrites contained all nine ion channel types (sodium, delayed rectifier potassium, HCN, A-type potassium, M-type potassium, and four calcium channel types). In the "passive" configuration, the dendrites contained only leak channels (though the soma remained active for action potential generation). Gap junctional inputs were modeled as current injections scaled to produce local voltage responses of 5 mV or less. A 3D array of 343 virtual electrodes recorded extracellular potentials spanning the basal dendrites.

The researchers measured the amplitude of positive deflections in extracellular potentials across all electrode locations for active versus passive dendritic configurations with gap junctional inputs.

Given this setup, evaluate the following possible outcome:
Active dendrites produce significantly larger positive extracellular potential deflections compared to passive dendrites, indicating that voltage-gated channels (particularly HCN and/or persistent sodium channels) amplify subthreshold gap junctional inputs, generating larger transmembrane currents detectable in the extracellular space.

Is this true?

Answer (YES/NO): YES